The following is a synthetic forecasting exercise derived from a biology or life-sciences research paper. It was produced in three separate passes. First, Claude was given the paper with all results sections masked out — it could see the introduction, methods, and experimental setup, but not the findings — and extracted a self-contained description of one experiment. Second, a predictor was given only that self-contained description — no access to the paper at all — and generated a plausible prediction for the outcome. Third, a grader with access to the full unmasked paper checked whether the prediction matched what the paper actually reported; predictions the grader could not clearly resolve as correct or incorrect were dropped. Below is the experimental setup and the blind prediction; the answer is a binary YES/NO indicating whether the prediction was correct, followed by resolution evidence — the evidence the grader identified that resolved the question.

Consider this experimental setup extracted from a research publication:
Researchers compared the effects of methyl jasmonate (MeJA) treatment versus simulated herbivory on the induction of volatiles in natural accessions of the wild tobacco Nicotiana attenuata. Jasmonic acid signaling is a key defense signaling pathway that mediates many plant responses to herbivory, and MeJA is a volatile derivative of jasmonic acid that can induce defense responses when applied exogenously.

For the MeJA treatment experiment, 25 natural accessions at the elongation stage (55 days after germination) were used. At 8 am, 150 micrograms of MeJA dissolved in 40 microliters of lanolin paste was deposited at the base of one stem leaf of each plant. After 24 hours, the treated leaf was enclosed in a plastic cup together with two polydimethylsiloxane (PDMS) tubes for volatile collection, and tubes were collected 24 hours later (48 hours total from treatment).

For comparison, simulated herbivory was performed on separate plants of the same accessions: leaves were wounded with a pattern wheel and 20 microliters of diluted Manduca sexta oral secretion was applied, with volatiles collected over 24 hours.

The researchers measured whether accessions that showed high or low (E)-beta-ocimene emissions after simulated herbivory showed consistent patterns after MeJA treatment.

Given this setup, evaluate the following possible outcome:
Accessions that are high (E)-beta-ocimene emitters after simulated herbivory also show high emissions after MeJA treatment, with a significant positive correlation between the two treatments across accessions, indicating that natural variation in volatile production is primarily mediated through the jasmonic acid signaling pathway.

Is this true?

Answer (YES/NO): NO